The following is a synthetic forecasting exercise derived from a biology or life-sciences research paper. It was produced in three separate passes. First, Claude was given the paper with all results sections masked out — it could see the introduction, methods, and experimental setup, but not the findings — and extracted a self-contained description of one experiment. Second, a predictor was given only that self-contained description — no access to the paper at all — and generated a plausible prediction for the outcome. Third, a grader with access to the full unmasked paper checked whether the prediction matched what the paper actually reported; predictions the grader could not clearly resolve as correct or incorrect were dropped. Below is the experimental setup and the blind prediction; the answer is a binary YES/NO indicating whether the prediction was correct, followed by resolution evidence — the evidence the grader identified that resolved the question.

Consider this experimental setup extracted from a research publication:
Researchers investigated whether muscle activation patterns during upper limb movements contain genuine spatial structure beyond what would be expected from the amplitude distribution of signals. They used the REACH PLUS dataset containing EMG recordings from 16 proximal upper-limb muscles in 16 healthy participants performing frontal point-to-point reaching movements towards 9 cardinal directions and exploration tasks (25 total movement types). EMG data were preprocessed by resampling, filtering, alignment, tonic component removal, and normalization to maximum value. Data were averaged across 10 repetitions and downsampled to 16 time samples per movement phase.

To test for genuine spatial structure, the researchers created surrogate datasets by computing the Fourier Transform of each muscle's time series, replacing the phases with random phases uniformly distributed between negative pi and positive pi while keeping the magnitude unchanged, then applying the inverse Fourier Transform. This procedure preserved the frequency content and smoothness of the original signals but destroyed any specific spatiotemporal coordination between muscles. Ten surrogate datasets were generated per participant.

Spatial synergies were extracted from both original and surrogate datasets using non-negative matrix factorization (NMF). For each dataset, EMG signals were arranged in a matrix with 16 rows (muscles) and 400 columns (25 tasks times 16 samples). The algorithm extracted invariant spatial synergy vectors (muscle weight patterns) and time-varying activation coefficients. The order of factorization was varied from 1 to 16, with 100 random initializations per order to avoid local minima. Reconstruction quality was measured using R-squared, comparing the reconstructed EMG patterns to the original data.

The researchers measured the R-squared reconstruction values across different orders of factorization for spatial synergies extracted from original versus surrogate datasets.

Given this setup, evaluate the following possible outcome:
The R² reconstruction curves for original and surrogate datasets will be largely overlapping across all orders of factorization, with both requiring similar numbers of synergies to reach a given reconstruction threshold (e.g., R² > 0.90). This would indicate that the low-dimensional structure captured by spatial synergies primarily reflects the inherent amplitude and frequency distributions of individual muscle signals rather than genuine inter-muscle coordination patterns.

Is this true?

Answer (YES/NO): NO